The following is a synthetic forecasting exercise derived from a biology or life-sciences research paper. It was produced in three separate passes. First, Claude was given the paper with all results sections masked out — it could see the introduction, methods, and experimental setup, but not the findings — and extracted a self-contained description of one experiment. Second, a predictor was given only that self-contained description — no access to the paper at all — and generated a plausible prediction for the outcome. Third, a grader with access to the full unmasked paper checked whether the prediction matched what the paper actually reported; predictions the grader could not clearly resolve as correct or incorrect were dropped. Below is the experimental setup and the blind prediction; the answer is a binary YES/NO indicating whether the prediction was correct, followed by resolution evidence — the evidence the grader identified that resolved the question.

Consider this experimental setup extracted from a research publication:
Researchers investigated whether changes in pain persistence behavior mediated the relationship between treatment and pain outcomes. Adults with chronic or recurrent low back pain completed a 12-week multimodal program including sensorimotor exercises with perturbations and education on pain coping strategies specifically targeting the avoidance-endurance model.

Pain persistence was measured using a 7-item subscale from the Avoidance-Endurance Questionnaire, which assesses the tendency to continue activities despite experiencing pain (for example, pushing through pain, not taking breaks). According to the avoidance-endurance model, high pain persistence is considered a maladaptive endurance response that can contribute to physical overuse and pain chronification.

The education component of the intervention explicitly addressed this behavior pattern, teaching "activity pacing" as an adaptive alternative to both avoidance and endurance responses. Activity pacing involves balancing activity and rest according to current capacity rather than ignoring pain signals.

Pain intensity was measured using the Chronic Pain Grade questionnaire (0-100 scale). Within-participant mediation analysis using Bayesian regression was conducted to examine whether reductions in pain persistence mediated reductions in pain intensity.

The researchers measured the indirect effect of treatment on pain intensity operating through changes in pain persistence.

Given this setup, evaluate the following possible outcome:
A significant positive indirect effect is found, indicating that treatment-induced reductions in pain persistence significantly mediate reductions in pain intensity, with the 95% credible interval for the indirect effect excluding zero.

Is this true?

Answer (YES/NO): NO